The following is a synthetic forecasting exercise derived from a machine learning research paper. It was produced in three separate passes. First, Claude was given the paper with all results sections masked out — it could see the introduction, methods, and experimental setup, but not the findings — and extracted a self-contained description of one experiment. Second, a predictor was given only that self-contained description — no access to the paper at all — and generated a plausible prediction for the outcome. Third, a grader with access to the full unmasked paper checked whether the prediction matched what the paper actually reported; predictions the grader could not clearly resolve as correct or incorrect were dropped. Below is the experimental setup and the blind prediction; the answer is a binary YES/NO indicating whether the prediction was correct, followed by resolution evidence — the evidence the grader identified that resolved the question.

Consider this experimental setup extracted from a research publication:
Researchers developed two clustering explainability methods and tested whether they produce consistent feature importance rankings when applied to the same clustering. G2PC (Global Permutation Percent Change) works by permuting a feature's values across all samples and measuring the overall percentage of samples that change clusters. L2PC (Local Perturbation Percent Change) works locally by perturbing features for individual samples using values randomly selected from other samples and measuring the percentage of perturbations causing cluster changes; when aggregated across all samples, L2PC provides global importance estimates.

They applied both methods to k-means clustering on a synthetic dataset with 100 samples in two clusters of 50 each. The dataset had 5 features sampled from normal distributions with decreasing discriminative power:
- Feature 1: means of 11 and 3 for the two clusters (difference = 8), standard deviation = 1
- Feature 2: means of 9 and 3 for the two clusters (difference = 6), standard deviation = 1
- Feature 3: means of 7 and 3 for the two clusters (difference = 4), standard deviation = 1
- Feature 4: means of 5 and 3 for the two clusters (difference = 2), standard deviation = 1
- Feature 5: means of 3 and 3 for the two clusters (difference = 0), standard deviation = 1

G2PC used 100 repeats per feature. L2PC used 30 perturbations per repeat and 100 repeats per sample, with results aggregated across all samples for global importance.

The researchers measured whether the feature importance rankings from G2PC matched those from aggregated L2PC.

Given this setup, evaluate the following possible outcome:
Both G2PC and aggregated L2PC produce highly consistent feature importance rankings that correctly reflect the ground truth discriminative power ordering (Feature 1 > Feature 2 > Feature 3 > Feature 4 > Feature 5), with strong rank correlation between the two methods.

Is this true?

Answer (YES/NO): YES